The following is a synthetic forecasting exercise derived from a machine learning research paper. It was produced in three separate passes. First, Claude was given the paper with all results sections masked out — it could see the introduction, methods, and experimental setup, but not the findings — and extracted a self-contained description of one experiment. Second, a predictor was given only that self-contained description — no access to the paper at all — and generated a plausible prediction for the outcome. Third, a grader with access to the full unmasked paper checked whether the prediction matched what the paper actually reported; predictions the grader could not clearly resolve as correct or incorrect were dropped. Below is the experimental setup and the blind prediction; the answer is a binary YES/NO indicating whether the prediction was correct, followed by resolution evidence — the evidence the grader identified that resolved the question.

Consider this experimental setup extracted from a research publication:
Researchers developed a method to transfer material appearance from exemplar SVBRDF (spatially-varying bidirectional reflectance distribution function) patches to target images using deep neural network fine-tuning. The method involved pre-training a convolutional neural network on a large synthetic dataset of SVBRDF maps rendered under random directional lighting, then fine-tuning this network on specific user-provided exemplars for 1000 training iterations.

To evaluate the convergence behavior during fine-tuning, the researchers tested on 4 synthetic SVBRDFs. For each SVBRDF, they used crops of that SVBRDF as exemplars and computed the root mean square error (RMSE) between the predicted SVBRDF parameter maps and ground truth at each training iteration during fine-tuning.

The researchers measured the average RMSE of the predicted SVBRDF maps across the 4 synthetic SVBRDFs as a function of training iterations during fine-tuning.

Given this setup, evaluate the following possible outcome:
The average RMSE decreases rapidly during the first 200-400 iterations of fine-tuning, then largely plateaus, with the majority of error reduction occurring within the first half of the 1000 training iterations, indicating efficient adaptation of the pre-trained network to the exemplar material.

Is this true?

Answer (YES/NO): NO